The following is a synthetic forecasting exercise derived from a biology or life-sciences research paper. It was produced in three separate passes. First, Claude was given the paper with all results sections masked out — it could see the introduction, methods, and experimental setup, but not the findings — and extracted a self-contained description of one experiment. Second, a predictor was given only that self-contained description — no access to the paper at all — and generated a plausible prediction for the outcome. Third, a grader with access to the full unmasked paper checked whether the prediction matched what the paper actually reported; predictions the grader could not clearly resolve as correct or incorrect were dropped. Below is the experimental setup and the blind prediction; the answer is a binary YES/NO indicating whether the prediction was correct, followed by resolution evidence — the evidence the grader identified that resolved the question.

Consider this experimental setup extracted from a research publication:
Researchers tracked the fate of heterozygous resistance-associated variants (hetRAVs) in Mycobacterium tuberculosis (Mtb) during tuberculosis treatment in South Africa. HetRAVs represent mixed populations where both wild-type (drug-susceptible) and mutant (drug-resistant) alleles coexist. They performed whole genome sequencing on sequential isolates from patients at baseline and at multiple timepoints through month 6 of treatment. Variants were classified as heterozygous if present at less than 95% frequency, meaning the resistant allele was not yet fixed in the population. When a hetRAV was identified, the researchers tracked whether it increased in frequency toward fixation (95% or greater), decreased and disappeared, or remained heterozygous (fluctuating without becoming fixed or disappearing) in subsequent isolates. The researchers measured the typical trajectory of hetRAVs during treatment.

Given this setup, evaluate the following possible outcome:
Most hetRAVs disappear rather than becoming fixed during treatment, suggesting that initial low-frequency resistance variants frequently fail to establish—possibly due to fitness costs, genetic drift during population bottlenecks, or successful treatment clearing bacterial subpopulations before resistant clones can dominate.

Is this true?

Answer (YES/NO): NO